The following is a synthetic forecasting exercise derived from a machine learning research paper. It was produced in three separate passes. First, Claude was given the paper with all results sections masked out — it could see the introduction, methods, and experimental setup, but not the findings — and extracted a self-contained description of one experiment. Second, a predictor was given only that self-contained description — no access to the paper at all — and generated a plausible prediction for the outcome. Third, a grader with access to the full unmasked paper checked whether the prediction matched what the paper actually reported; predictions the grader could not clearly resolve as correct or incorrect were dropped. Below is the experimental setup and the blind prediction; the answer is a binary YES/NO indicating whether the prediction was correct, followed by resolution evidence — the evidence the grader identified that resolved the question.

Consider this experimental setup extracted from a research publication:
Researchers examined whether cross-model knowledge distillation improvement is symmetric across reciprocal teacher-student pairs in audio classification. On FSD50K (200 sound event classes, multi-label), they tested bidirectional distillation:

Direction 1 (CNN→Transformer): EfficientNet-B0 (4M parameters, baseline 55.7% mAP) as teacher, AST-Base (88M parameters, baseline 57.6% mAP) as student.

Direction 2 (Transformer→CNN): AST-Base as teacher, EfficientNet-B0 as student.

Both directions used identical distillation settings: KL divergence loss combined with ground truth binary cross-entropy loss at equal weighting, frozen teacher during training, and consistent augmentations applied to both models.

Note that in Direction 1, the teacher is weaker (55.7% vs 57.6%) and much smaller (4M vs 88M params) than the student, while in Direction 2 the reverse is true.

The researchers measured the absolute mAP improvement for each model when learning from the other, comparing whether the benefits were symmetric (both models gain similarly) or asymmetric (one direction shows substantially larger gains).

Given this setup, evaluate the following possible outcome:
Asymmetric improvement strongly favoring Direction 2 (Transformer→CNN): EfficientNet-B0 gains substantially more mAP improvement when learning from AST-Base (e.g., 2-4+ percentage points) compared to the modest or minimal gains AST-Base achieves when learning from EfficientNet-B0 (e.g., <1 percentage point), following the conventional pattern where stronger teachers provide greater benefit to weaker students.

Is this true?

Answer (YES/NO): NO